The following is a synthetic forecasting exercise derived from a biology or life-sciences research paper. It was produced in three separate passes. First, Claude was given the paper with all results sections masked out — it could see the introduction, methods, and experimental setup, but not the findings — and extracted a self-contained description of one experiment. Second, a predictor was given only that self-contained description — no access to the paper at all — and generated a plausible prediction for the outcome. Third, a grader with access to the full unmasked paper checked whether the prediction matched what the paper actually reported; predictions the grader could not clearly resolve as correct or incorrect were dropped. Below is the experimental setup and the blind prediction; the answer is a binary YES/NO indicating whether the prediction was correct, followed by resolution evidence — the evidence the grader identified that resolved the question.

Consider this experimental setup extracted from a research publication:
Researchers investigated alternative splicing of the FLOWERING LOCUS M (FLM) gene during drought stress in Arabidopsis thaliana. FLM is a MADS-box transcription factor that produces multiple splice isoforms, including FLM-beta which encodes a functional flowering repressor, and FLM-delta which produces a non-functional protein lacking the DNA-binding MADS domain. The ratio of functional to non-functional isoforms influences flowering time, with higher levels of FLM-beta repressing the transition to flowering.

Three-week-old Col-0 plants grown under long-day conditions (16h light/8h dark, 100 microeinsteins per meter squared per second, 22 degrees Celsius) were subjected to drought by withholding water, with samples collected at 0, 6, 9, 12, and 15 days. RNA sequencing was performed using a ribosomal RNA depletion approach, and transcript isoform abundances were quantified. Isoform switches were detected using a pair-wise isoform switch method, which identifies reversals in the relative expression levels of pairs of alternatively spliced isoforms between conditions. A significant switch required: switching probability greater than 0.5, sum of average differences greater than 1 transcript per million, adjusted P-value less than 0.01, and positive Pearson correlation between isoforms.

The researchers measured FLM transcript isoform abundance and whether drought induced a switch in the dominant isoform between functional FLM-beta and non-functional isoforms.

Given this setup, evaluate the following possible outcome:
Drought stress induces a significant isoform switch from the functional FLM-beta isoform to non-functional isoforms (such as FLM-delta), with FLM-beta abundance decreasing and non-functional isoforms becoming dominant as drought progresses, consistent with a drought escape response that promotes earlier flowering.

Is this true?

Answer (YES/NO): NO